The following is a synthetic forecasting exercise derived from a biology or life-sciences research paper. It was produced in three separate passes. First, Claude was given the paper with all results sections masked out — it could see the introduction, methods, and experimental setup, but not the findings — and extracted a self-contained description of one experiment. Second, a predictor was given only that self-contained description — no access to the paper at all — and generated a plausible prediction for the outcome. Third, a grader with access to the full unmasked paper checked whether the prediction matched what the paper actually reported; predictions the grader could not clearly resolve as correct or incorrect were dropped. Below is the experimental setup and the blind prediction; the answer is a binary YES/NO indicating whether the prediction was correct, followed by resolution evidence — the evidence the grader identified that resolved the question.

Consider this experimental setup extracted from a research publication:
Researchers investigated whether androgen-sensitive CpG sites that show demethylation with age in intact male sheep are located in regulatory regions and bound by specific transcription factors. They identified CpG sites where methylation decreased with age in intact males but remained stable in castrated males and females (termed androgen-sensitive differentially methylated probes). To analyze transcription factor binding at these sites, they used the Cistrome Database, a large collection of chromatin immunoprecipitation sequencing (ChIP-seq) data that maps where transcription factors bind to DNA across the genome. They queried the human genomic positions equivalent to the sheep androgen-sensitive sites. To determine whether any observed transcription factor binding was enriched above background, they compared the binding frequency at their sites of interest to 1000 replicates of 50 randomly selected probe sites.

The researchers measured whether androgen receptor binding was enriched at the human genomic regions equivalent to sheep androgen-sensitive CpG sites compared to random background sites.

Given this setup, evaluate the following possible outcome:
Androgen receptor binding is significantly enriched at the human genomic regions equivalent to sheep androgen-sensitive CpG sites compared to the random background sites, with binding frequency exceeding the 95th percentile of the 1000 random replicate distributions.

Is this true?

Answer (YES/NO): YES